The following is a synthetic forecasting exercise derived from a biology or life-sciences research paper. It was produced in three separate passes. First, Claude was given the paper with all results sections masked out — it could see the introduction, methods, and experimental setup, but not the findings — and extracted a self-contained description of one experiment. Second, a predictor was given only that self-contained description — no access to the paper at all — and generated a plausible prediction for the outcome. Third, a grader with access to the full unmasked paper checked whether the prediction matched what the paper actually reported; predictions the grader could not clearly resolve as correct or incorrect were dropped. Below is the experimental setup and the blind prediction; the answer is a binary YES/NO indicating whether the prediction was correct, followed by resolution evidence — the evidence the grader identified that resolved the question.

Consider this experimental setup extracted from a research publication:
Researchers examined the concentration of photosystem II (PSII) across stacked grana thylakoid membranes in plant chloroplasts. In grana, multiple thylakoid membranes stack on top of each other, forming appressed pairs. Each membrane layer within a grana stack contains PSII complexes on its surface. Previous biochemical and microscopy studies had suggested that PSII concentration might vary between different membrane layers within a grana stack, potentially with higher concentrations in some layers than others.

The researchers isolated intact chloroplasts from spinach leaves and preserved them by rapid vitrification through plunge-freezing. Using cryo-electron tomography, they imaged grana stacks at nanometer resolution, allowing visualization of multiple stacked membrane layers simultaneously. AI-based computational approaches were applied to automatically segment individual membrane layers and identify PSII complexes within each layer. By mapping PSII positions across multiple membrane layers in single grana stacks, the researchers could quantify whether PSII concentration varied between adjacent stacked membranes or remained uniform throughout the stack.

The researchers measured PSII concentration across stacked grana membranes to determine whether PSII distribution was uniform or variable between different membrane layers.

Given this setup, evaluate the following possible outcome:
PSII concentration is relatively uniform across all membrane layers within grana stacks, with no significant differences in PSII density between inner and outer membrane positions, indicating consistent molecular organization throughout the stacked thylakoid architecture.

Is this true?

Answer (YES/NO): YES